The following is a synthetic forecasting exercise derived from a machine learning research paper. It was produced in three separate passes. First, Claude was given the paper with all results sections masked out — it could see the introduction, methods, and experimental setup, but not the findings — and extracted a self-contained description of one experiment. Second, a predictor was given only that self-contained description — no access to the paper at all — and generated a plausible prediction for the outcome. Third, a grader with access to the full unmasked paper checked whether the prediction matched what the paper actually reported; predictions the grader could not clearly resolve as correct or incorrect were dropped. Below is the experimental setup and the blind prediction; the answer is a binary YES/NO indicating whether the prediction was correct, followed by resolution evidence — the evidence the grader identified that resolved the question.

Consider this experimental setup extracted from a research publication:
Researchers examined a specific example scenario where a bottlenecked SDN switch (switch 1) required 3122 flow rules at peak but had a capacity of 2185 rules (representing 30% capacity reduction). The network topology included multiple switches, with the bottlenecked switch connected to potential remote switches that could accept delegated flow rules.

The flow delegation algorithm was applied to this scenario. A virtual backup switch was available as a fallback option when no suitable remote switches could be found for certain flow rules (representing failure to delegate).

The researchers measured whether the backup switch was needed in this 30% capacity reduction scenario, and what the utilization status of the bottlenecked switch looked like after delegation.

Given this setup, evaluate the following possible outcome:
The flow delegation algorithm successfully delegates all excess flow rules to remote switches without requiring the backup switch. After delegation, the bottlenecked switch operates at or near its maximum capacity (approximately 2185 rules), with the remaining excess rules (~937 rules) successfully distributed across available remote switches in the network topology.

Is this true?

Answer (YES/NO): YES